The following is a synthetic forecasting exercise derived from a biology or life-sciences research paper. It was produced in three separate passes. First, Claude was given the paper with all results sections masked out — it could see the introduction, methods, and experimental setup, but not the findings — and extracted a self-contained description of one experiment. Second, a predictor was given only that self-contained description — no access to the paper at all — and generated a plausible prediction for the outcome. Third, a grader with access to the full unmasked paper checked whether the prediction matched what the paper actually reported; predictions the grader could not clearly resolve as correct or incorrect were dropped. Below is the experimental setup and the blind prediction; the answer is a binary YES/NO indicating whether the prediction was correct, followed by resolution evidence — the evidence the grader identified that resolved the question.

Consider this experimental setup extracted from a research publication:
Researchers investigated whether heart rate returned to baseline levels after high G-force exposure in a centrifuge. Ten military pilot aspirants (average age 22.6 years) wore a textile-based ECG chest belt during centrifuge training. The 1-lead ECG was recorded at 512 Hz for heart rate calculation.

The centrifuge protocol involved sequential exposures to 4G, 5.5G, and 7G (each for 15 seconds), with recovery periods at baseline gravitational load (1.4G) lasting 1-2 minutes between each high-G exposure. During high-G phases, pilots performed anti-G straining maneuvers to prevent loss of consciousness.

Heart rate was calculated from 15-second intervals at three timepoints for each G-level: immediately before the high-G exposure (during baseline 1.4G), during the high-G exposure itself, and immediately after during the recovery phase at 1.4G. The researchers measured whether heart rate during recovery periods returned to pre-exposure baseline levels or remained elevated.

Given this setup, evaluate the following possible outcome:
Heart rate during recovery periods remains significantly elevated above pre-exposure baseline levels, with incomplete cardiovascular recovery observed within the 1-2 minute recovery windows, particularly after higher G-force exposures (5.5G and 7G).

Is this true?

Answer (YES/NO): NO